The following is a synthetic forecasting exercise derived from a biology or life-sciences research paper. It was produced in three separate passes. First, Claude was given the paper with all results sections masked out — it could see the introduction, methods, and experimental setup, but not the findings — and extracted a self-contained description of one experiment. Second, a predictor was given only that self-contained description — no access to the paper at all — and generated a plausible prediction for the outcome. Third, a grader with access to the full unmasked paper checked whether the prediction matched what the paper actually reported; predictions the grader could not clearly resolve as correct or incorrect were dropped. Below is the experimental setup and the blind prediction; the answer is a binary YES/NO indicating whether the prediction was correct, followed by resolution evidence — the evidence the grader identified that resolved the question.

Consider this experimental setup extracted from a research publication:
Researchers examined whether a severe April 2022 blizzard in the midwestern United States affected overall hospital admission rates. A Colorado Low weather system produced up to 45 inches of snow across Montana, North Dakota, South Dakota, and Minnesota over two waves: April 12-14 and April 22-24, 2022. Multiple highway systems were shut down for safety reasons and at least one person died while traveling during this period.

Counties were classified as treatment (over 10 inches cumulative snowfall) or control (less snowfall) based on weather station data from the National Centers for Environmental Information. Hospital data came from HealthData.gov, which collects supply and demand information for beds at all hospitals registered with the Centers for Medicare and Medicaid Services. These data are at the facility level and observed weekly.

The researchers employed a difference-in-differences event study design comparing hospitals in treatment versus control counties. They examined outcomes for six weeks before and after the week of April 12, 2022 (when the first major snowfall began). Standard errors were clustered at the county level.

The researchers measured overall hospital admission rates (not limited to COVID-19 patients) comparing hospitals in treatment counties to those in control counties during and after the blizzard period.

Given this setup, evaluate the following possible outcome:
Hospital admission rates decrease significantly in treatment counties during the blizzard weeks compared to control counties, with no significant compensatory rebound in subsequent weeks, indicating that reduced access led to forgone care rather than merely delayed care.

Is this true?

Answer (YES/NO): NO